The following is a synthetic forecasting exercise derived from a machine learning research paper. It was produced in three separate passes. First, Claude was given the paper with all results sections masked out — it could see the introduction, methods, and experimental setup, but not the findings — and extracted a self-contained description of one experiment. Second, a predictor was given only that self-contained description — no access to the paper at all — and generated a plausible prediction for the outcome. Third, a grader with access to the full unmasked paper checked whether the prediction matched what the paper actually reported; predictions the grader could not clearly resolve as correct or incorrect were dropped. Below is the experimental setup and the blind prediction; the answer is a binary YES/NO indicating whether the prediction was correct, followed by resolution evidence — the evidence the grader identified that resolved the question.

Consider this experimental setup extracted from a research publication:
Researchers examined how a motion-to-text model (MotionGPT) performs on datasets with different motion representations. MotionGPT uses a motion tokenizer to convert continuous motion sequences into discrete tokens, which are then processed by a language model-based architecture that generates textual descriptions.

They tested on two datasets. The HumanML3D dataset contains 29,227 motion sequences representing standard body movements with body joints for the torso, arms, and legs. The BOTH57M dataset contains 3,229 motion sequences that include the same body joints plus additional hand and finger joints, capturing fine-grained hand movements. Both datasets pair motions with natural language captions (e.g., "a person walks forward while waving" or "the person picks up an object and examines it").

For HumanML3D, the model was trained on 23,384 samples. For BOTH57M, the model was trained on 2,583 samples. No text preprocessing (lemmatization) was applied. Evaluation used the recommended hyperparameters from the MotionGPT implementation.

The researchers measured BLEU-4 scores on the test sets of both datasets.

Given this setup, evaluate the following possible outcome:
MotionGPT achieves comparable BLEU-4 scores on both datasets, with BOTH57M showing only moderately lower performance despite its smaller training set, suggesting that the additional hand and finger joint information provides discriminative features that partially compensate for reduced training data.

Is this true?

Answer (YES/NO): NO